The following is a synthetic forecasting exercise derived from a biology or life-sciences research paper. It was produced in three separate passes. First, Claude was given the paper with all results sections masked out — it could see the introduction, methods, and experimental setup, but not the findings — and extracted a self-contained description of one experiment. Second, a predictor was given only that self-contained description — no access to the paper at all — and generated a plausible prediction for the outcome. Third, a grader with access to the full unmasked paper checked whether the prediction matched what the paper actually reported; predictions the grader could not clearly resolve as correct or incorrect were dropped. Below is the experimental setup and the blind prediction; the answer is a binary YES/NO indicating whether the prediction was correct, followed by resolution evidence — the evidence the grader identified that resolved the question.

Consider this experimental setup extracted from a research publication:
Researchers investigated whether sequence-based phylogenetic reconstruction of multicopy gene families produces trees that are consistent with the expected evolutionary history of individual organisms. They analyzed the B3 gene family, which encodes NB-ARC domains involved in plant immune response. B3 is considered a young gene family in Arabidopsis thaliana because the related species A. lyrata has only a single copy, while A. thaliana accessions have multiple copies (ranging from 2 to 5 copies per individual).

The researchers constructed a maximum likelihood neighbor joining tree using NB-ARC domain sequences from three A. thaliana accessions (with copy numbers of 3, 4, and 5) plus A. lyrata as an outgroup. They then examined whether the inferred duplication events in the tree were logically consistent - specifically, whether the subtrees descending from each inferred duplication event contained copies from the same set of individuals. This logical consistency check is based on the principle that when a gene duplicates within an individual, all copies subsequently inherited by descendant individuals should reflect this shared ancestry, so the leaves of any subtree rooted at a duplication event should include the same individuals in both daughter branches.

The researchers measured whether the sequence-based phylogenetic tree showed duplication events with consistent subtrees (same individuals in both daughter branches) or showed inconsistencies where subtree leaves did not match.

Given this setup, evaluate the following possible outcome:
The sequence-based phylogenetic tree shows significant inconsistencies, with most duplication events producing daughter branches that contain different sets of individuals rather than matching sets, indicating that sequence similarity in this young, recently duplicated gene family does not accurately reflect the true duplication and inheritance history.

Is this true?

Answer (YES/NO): YES